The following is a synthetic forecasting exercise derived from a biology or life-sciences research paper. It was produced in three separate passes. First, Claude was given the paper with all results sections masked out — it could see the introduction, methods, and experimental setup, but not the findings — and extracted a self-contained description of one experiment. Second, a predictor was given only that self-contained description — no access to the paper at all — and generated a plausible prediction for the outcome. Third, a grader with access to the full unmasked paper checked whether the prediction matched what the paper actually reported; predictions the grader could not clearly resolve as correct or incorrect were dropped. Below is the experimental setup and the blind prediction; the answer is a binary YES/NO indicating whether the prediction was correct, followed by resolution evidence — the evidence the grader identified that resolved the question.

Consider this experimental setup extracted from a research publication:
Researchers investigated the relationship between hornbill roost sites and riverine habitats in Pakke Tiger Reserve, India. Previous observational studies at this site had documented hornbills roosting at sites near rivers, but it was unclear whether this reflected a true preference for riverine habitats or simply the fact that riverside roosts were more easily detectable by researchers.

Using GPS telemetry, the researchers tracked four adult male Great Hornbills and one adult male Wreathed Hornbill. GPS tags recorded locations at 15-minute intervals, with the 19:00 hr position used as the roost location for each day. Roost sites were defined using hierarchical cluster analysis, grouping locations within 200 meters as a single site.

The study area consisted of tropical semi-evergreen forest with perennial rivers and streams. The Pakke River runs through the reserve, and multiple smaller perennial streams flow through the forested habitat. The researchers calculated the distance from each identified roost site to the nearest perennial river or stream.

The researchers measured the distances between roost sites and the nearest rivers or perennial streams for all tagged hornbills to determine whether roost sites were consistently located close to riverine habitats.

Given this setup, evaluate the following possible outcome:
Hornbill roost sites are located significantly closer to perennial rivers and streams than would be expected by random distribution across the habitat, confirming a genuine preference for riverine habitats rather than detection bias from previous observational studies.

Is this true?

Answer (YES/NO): NO